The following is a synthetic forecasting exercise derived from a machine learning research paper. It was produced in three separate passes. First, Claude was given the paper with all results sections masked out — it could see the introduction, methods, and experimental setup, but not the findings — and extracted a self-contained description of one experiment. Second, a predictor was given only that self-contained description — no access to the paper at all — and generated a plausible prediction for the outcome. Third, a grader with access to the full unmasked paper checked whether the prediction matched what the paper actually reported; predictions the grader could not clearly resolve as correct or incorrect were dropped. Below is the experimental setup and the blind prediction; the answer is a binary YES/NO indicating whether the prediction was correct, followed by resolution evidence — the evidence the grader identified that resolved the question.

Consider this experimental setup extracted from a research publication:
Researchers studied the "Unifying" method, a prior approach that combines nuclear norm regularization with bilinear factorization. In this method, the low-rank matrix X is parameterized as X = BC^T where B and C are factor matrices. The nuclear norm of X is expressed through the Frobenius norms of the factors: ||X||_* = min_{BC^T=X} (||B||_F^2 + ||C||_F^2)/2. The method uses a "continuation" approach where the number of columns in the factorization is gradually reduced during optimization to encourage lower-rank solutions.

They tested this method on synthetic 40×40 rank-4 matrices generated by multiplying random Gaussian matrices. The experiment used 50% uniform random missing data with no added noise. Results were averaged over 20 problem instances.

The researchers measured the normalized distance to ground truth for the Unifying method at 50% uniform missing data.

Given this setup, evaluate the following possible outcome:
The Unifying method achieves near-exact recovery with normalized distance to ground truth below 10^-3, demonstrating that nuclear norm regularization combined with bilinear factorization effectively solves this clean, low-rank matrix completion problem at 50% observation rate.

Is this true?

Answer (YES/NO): NO